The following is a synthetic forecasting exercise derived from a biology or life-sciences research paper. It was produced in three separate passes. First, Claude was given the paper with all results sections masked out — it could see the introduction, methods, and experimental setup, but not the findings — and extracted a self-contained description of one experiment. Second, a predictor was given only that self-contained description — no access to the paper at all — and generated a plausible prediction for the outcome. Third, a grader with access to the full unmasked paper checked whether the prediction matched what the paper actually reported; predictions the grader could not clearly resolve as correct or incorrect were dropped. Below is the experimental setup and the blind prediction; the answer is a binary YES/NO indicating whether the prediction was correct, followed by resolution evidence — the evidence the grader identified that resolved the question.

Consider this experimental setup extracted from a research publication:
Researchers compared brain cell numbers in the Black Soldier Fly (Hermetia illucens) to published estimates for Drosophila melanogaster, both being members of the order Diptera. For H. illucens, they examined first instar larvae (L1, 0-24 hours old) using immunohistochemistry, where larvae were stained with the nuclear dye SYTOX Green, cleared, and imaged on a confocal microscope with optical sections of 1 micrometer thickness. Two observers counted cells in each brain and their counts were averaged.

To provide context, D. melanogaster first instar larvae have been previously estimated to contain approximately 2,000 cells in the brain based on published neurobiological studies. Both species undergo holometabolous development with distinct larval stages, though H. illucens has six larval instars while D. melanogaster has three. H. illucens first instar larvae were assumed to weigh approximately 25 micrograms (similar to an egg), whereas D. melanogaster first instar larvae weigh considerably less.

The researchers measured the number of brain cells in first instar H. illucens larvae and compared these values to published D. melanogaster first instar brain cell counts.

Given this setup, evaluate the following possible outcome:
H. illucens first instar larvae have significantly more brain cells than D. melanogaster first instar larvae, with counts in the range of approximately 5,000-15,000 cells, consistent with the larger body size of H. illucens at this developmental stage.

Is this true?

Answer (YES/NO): NO